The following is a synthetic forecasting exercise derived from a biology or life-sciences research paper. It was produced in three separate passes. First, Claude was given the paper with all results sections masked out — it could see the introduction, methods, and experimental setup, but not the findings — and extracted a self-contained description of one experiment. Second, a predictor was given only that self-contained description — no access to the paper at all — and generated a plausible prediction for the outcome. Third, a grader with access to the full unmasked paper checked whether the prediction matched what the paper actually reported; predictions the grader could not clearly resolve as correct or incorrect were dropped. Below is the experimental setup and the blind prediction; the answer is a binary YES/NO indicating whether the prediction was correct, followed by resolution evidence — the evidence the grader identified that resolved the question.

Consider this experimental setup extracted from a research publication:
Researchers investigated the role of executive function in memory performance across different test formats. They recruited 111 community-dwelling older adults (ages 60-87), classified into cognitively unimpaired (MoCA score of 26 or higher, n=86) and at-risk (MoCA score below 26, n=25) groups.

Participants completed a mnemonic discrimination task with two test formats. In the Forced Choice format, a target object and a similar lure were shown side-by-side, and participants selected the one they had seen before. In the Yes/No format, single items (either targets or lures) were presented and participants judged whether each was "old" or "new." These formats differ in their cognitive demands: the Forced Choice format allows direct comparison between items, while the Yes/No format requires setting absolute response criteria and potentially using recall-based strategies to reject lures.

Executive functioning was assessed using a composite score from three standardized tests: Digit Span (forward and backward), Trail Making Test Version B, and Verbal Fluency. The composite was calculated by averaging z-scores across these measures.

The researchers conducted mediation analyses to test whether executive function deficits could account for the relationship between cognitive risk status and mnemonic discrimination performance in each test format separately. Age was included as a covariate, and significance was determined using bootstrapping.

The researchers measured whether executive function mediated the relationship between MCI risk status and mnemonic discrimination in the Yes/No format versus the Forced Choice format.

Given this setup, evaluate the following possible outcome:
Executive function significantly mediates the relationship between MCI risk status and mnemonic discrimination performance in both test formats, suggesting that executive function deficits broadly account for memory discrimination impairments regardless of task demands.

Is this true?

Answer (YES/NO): NO